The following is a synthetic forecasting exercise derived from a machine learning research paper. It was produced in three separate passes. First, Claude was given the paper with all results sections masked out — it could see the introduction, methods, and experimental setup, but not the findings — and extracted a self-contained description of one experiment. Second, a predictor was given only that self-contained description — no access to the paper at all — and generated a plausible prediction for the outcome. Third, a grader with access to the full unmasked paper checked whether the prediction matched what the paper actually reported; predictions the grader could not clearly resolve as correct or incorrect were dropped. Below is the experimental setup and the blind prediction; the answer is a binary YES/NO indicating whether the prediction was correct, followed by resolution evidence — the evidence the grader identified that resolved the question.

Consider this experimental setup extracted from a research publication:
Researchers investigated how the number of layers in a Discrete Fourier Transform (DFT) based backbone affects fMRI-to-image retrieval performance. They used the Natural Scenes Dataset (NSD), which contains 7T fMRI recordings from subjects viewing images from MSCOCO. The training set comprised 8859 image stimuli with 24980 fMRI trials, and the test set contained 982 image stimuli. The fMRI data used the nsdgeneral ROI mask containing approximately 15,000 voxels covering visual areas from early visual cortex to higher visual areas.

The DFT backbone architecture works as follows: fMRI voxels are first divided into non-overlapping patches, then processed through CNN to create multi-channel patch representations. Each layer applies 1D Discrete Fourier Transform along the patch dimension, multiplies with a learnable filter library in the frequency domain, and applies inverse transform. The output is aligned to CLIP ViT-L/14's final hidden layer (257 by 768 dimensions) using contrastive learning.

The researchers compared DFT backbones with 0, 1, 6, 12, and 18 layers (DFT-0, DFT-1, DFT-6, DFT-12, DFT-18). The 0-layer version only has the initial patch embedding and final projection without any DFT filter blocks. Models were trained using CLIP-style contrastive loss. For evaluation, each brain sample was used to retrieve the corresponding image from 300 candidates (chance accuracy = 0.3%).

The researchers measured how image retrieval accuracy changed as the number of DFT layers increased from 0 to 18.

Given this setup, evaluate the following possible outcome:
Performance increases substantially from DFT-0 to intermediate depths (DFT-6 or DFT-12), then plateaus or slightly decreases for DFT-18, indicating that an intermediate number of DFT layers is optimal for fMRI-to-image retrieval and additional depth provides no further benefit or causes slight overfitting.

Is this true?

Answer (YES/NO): NO